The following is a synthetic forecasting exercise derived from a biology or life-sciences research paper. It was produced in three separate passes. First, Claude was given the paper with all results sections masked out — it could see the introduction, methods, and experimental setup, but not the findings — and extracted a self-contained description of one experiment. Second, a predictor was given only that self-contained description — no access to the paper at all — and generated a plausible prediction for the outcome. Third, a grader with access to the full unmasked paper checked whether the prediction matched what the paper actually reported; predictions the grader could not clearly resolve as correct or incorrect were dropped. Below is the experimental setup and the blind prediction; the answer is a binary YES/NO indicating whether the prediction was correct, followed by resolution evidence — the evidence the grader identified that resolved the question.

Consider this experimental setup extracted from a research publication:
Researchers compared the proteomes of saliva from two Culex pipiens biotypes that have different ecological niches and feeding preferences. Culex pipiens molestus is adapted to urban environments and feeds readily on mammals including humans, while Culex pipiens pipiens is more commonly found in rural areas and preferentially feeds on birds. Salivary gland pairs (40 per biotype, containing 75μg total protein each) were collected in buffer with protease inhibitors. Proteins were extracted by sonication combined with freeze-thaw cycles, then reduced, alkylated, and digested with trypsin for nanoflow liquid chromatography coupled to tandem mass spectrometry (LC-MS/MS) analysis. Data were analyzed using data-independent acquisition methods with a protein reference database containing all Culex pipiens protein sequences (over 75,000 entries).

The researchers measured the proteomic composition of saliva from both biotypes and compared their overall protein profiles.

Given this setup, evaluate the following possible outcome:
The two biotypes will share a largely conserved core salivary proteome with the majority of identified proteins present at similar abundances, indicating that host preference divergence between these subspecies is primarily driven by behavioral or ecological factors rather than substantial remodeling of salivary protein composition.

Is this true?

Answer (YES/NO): NO